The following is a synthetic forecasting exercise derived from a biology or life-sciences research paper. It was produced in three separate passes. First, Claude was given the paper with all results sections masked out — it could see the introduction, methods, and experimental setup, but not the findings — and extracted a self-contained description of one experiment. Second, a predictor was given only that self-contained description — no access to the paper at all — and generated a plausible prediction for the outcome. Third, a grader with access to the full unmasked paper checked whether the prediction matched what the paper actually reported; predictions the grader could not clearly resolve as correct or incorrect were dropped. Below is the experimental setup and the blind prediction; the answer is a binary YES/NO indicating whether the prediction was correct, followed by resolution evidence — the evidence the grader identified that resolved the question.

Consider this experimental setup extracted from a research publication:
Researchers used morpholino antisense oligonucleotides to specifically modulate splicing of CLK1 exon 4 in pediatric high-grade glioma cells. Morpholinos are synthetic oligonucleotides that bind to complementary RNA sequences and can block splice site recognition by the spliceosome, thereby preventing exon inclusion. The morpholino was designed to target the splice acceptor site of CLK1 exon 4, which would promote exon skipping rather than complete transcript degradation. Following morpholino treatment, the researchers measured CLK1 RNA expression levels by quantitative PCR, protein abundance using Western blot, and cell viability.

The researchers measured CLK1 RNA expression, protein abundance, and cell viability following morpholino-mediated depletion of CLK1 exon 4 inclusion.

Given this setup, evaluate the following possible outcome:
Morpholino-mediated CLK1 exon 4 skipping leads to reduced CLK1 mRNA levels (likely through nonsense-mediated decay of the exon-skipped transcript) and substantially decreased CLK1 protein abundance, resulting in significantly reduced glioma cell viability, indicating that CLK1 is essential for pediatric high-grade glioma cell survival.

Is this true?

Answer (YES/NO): YES